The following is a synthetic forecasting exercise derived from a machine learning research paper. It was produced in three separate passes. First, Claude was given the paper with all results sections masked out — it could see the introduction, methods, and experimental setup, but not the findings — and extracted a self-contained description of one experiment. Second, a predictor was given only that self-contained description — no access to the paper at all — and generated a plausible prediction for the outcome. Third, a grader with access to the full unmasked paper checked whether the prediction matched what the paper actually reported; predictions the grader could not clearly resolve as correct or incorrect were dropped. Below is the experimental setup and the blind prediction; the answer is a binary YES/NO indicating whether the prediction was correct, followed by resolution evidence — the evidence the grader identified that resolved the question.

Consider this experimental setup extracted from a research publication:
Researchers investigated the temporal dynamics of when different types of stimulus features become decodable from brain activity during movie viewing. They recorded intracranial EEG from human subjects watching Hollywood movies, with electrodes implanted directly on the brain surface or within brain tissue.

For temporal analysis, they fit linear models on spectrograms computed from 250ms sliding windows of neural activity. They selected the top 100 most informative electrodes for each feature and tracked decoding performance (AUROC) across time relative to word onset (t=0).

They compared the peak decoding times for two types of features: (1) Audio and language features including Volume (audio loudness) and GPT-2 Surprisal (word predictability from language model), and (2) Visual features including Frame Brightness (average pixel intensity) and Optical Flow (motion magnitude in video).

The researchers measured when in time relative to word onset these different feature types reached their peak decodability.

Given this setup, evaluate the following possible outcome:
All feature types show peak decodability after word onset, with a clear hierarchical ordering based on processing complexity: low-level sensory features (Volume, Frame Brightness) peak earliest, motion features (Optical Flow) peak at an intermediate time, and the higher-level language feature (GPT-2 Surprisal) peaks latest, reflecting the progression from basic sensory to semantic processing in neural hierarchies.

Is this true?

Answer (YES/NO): NO